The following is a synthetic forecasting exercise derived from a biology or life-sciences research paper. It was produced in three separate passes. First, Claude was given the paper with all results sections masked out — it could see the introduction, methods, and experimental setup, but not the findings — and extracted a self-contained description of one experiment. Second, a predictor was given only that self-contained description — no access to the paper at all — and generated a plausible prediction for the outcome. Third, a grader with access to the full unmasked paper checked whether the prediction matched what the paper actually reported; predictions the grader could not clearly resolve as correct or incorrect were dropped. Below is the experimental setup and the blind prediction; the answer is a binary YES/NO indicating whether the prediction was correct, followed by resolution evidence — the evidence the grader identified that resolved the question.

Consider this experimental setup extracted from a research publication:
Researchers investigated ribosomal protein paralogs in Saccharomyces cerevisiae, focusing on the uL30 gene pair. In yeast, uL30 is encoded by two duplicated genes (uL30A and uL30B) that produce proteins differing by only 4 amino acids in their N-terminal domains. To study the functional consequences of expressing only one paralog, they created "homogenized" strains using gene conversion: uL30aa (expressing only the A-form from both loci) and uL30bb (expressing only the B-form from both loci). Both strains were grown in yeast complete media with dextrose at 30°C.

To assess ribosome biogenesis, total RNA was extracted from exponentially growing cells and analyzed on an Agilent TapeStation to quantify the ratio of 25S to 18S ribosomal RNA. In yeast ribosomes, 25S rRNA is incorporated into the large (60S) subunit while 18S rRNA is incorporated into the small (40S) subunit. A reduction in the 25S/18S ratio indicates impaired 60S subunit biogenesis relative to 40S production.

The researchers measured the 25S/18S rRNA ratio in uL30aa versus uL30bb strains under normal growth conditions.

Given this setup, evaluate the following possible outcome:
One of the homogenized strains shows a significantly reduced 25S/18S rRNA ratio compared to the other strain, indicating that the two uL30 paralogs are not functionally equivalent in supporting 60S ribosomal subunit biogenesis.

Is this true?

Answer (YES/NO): YES